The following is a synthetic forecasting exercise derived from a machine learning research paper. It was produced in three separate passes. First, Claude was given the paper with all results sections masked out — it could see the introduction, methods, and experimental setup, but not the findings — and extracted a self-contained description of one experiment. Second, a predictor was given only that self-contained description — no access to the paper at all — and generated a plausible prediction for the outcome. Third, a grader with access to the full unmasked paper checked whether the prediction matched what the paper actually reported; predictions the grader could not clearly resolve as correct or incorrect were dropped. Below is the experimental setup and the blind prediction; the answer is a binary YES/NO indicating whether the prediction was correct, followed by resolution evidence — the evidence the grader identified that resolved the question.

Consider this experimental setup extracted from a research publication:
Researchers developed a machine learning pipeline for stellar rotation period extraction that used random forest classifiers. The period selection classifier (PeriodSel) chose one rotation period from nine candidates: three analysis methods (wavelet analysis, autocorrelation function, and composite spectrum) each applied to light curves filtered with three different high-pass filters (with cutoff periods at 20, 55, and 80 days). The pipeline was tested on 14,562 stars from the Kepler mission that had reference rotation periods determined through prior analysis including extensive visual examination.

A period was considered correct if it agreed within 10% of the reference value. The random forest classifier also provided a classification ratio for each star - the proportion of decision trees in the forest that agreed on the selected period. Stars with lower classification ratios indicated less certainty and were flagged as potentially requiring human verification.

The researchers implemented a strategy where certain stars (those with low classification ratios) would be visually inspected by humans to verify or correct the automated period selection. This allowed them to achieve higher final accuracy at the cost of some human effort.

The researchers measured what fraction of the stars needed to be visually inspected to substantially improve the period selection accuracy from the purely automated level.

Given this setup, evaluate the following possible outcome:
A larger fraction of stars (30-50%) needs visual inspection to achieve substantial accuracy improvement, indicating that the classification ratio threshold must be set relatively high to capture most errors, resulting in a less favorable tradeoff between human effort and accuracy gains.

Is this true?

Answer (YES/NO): NO